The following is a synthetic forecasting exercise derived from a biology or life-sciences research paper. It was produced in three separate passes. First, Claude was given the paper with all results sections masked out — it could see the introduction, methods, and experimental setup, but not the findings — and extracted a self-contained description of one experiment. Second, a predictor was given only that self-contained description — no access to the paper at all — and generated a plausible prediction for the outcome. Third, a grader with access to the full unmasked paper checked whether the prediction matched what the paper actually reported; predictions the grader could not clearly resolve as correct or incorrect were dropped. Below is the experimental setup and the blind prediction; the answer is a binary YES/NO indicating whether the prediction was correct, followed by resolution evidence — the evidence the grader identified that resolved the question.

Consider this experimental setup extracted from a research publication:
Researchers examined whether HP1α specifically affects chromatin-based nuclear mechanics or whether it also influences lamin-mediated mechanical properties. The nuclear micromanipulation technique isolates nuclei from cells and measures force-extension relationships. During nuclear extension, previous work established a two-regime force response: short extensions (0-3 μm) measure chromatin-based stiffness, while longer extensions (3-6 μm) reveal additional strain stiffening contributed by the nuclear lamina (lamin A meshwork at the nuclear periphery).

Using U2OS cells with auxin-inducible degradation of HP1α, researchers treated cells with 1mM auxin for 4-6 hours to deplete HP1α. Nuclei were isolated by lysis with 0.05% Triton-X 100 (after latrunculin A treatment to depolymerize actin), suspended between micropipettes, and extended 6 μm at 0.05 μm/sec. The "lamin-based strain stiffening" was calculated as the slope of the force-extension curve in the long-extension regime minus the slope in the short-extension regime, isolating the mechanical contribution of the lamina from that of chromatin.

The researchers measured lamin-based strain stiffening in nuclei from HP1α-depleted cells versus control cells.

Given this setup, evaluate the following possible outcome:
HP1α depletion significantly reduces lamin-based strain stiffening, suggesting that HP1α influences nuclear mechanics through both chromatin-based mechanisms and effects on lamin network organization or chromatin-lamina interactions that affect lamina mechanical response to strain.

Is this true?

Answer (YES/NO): NO